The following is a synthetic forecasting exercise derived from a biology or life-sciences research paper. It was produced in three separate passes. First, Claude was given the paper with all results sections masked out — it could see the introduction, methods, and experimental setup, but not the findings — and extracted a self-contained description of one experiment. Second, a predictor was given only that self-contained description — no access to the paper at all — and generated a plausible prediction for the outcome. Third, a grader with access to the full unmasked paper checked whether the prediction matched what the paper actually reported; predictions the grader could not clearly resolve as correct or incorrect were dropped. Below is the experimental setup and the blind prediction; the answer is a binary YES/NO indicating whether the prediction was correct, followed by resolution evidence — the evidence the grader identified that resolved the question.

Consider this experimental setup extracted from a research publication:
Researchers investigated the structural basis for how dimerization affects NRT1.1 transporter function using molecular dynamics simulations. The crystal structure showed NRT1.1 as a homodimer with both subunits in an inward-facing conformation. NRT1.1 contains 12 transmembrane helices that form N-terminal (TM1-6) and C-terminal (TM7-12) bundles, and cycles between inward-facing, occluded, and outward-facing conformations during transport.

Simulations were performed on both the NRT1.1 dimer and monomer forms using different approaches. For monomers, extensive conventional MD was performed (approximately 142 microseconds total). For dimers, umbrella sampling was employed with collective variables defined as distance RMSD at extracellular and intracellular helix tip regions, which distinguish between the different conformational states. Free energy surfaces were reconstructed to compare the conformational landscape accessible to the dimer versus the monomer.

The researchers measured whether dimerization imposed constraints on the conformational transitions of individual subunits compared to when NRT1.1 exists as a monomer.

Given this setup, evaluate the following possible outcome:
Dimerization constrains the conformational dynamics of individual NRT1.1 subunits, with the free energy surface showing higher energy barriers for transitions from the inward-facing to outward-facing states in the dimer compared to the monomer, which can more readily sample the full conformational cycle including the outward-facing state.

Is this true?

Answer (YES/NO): YES